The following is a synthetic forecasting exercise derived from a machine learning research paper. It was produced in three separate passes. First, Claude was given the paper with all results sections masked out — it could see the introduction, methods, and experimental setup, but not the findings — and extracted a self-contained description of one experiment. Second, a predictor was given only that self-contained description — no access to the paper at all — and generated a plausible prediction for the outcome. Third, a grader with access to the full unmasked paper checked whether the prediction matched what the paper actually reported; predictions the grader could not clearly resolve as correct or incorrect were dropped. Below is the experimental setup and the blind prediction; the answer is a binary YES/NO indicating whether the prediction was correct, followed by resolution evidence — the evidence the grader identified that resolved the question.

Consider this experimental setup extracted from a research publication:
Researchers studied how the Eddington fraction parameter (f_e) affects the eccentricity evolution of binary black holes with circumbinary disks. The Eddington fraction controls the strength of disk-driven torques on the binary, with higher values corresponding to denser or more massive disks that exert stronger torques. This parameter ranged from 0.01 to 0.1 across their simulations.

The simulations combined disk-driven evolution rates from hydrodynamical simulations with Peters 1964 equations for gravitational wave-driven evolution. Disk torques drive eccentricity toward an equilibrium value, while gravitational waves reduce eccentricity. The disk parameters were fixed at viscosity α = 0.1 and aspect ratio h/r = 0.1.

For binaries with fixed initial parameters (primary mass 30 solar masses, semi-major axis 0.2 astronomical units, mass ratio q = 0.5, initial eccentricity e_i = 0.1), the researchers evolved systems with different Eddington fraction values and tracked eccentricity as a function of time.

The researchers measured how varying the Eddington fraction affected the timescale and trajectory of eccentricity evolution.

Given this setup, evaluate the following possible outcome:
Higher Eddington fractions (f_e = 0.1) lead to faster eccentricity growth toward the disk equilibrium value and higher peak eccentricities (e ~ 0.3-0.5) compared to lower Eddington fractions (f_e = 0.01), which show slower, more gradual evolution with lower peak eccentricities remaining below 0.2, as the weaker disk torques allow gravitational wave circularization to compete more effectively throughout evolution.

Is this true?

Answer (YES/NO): NO